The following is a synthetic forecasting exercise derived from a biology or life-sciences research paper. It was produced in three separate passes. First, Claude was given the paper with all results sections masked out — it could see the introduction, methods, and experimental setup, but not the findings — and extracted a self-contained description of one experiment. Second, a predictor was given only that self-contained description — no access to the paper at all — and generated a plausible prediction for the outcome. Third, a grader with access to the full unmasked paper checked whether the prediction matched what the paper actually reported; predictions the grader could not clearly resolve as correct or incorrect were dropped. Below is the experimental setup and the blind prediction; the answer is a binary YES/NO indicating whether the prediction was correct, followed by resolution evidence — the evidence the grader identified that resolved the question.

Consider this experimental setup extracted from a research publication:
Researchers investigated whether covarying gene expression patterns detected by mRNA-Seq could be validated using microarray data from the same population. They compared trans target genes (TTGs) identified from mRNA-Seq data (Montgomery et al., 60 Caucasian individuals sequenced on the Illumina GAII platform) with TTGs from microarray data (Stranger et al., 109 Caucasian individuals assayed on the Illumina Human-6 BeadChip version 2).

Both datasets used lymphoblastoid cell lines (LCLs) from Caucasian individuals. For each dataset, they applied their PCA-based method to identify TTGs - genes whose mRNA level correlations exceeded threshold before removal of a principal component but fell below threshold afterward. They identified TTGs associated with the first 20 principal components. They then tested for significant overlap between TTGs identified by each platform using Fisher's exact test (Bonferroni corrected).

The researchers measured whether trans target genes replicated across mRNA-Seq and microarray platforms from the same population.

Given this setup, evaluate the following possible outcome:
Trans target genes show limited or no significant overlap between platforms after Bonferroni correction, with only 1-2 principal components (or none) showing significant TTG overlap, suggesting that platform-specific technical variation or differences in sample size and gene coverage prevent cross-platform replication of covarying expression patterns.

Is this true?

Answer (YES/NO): NO